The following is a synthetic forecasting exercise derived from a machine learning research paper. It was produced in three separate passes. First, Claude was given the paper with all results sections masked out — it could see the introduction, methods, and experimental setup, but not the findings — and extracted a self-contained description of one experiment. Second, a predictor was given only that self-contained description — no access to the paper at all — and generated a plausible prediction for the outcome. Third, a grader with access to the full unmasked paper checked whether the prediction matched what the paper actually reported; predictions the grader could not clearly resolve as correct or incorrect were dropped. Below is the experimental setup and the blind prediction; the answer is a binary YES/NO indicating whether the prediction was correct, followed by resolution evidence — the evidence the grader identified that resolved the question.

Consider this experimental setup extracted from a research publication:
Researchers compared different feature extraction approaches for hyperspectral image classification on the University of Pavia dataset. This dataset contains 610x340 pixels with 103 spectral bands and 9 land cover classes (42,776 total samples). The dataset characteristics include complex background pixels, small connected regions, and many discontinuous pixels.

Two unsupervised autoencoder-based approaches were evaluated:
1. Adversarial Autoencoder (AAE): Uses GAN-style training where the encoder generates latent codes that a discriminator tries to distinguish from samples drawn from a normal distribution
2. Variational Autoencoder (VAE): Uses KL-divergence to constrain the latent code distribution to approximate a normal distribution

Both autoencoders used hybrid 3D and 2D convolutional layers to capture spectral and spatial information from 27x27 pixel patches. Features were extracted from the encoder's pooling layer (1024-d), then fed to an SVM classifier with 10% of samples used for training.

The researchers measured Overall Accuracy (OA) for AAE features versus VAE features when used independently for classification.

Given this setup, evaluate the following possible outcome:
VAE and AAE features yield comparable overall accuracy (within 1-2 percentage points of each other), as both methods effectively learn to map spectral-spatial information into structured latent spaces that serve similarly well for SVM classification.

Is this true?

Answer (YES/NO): NO